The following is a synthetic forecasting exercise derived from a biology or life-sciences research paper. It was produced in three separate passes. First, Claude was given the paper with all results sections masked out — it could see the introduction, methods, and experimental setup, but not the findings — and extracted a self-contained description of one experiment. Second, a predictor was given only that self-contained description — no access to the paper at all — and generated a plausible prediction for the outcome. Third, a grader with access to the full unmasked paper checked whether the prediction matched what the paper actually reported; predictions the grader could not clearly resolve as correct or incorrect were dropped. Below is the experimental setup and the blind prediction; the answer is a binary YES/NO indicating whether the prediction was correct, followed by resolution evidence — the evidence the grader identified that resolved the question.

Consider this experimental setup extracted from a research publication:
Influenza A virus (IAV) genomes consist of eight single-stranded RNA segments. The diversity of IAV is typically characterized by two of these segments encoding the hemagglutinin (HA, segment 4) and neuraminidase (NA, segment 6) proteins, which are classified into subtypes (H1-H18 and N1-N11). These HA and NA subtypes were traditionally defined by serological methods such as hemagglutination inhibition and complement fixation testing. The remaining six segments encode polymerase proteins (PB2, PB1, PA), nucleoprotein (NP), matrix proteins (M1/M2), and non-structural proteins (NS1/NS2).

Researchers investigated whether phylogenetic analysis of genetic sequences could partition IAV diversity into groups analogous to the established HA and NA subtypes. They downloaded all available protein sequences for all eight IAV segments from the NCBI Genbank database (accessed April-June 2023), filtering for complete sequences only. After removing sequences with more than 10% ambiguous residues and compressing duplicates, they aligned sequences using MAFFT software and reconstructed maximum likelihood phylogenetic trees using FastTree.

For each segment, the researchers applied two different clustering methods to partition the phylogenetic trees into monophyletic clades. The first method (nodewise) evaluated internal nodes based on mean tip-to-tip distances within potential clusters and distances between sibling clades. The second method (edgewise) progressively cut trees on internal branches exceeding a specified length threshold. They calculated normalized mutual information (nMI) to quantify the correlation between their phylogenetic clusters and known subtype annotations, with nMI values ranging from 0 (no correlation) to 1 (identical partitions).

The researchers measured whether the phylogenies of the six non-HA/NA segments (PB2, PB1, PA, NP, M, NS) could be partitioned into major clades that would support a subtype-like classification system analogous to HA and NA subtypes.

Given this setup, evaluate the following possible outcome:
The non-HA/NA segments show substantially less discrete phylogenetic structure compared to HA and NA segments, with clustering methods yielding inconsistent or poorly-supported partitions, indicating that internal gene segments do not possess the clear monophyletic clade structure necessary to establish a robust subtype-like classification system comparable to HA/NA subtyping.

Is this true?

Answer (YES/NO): YES